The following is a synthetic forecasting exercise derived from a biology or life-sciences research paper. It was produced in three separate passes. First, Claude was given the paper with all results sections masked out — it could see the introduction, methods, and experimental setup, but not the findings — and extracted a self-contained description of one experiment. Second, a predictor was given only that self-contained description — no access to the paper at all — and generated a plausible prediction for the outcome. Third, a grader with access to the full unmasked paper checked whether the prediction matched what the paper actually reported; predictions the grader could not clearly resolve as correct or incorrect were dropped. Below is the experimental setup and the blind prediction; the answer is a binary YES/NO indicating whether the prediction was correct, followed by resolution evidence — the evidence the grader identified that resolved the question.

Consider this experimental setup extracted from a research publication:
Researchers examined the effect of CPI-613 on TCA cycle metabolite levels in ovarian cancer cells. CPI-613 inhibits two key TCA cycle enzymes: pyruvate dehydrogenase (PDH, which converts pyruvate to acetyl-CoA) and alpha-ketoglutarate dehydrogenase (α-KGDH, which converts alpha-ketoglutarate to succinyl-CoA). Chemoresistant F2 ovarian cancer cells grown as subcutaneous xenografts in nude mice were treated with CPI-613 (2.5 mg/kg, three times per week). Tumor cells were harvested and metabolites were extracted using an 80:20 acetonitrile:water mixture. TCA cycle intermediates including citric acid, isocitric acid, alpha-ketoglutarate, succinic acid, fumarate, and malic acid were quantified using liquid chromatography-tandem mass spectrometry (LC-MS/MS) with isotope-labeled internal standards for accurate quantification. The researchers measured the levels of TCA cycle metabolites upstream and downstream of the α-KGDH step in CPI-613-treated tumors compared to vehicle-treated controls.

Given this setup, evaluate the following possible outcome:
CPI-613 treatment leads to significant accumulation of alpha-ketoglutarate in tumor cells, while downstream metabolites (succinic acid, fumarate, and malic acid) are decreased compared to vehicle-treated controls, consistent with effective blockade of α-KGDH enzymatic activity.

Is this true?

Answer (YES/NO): NO